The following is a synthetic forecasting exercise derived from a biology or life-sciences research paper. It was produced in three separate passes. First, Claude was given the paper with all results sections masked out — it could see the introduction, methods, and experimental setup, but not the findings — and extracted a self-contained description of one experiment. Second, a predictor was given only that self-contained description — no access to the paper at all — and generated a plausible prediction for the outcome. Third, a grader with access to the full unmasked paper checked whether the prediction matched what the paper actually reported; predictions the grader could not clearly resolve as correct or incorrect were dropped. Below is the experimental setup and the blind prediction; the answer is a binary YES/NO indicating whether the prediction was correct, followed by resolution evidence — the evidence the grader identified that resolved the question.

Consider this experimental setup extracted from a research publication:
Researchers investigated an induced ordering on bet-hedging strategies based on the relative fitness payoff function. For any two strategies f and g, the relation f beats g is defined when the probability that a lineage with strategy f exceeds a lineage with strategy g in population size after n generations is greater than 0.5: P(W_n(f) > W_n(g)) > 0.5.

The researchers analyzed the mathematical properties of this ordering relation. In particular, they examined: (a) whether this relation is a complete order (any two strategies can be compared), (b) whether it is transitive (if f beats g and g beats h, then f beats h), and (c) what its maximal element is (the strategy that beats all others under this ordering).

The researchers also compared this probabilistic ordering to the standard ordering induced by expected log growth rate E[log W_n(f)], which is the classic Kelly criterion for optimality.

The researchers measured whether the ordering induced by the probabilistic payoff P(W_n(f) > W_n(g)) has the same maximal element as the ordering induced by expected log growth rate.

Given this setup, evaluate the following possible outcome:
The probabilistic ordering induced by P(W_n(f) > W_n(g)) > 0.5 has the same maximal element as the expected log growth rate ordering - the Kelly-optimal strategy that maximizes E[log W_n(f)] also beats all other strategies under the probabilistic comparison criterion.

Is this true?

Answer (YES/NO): YES